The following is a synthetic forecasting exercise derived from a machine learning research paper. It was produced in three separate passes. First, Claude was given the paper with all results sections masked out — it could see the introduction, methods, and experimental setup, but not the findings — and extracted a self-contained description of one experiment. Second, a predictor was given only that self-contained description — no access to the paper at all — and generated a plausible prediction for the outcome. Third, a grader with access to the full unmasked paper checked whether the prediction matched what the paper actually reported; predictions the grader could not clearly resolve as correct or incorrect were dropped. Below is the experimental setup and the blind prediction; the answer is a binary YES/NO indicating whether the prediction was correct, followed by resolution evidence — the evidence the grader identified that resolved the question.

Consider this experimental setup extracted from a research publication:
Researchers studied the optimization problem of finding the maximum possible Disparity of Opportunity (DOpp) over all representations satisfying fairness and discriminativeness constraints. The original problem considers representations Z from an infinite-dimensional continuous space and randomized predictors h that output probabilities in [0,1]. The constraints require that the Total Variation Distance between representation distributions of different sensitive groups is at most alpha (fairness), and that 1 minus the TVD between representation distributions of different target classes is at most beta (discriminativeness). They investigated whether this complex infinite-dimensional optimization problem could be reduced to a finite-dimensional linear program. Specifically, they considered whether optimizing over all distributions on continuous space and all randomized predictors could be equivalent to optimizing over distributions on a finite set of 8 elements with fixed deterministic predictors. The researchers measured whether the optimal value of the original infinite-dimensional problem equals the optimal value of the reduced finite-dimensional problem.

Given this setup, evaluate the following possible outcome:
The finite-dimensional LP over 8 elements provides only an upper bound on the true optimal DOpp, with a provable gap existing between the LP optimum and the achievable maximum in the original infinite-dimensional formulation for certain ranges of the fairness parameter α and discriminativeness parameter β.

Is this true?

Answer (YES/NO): NO